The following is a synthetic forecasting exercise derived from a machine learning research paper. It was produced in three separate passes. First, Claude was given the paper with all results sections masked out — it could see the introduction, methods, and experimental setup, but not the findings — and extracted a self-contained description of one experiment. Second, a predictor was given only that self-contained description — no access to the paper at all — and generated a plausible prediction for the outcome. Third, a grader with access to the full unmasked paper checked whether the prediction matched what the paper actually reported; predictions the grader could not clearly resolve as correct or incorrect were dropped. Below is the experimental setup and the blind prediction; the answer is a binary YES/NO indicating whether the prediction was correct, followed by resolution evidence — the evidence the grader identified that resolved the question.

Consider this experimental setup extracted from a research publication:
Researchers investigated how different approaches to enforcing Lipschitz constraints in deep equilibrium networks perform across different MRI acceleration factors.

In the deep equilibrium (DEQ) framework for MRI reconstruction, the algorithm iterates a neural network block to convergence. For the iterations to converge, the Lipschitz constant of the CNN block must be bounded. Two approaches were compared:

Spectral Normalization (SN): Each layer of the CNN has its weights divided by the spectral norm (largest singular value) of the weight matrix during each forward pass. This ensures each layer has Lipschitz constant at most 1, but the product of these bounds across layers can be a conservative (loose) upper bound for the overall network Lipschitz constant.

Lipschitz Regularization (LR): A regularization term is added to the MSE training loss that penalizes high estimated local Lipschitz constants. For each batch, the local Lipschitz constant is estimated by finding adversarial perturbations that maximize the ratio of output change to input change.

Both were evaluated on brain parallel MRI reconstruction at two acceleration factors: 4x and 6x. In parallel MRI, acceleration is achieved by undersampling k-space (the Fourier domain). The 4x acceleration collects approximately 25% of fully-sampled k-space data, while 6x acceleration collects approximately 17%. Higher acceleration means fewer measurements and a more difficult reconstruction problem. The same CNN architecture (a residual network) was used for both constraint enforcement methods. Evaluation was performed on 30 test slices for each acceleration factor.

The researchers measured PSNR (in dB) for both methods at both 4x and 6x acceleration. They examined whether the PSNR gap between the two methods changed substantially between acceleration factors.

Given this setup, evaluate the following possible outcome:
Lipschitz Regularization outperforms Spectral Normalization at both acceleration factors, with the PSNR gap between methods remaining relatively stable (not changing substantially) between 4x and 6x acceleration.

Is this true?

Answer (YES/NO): YES